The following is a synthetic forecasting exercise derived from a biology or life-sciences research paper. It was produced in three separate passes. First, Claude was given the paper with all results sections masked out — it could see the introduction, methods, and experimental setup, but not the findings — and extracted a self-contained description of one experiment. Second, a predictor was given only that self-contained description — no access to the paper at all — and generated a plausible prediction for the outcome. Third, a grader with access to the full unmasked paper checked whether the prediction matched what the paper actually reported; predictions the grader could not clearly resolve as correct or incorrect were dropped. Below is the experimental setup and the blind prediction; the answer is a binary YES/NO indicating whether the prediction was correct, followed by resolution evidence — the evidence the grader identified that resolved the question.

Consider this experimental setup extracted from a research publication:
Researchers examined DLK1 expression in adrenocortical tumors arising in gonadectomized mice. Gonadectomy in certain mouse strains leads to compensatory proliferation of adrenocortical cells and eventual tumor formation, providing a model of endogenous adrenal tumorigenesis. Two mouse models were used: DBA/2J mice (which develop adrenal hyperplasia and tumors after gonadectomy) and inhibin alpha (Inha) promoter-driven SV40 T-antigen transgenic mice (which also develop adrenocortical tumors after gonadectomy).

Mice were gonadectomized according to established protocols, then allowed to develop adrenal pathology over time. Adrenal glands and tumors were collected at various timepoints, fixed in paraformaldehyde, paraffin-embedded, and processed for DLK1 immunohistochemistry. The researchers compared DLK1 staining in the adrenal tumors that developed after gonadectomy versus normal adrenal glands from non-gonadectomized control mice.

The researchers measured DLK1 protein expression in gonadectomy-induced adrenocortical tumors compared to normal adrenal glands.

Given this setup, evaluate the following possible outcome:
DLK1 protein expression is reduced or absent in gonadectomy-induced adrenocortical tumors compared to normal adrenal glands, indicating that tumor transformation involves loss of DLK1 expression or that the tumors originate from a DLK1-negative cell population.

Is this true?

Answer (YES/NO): YES